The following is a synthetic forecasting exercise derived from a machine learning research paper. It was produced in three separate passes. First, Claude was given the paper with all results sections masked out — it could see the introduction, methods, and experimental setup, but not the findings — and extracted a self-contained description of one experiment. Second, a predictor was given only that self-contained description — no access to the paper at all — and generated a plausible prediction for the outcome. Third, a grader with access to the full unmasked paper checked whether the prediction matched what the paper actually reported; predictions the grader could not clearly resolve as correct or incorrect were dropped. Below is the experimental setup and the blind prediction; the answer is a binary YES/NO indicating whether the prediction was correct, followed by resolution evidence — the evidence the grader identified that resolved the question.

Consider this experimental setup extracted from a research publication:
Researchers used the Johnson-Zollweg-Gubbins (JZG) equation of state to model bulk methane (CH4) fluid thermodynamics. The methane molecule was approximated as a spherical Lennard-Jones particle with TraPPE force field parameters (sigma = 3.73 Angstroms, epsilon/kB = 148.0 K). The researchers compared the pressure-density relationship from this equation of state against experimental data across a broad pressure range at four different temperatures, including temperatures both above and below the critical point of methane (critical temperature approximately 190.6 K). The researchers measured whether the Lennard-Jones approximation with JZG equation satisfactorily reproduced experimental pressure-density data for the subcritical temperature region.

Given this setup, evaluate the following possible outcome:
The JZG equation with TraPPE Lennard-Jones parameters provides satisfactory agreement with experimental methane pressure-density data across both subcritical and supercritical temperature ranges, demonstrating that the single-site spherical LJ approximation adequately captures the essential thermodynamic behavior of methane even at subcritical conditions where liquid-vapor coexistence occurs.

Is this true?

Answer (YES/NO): YES